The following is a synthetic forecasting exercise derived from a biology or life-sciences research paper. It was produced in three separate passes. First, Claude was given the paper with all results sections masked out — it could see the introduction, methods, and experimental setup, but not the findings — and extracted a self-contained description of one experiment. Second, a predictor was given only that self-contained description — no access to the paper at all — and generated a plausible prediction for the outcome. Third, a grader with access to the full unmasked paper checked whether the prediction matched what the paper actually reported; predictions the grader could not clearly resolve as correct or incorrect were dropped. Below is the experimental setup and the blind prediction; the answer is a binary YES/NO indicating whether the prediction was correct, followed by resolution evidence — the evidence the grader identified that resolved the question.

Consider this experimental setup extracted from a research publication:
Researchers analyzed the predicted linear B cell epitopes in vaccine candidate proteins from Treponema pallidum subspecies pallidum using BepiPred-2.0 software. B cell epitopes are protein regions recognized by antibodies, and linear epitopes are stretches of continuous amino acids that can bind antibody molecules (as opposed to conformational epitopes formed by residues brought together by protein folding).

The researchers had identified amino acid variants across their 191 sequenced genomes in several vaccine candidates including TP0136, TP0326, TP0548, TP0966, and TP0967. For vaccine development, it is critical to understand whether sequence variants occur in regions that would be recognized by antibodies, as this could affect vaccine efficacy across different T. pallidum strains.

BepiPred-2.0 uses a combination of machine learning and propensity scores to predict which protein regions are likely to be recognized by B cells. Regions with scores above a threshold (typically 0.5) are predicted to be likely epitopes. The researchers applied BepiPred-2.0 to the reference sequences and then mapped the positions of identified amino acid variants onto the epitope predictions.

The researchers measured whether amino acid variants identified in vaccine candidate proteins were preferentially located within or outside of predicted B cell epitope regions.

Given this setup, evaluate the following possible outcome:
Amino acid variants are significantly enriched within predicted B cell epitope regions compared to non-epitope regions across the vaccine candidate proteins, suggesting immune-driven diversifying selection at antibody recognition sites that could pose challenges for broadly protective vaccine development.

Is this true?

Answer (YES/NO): NO